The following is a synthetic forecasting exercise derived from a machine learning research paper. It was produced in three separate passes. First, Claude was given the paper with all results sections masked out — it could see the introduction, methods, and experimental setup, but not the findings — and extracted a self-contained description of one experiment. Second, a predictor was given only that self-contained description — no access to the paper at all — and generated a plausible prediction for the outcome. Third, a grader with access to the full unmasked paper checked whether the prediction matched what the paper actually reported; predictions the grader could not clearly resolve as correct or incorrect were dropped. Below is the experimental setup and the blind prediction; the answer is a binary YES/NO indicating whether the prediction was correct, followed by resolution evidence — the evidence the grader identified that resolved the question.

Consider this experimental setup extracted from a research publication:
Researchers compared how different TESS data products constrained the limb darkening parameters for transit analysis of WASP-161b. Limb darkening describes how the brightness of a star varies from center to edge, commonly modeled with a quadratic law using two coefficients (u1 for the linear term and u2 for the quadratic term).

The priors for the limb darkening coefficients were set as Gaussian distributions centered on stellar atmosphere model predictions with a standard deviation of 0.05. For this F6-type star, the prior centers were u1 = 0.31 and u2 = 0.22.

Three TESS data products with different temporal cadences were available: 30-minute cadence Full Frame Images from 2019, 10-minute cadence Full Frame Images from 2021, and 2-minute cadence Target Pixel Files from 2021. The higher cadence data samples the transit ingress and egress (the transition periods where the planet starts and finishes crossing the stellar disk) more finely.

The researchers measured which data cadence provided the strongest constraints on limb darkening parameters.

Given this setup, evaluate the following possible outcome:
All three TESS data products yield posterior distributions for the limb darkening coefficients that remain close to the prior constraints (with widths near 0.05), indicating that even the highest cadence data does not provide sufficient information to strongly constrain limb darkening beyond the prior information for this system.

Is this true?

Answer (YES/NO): NO